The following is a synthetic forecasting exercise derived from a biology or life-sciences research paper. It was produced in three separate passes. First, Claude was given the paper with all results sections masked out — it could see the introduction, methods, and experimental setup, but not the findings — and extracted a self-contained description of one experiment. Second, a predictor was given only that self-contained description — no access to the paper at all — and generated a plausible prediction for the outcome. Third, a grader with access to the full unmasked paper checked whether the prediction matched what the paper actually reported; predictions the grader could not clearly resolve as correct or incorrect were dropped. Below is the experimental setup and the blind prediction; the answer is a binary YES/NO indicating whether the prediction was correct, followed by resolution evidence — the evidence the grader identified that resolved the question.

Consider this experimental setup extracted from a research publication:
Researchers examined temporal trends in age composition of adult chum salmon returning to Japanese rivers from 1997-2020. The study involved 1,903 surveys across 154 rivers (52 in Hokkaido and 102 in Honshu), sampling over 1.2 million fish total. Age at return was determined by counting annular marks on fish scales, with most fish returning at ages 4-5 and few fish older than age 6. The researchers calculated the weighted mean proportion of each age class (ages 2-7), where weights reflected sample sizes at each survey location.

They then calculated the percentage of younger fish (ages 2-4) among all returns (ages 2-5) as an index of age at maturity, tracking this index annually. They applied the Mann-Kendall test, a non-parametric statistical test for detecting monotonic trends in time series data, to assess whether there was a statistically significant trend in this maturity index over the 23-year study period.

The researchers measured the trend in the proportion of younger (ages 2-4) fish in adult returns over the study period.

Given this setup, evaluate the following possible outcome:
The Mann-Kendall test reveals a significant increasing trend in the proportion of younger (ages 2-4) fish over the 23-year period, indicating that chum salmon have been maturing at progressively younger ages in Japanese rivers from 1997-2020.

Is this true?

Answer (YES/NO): YES